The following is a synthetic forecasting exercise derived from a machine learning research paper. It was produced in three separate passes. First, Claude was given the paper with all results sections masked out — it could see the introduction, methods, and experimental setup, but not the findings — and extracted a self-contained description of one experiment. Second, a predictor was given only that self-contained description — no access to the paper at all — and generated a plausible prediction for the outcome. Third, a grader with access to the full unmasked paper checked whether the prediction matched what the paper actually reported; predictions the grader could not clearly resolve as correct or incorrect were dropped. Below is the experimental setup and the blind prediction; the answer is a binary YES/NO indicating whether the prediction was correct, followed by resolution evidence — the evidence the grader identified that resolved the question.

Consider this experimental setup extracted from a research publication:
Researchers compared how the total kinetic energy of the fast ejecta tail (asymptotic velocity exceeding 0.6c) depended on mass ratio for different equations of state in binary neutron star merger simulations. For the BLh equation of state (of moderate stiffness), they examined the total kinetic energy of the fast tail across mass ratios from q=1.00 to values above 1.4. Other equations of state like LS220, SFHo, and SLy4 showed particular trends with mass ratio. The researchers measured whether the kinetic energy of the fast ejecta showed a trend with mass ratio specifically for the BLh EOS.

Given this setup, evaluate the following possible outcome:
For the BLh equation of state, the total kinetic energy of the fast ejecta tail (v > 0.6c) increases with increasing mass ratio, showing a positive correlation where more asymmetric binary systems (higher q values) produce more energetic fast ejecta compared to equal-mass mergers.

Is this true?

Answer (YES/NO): NO